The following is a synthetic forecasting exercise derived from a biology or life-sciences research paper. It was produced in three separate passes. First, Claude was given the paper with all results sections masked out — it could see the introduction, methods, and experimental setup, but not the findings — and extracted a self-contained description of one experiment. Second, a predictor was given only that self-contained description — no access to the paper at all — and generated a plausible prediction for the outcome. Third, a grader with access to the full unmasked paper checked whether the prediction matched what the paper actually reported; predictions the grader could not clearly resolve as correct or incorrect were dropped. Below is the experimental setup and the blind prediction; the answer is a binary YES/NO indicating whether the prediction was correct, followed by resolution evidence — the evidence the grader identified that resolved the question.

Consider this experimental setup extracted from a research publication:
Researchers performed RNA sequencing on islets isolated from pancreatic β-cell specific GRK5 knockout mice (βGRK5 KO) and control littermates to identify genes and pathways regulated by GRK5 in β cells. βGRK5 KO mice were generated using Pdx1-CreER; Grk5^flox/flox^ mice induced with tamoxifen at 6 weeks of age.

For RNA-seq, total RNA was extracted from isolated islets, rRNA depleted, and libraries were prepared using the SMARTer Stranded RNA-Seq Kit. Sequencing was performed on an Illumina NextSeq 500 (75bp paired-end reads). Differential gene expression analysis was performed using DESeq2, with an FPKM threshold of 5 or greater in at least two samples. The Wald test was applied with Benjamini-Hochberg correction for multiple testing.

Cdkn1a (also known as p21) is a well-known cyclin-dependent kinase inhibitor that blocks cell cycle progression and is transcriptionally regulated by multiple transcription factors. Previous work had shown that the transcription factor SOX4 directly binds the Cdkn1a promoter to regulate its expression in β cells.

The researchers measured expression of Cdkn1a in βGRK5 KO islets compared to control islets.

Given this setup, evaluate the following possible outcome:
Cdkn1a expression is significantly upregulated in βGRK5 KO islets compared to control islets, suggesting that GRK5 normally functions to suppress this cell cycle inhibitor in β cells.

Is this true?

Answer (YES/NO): YES